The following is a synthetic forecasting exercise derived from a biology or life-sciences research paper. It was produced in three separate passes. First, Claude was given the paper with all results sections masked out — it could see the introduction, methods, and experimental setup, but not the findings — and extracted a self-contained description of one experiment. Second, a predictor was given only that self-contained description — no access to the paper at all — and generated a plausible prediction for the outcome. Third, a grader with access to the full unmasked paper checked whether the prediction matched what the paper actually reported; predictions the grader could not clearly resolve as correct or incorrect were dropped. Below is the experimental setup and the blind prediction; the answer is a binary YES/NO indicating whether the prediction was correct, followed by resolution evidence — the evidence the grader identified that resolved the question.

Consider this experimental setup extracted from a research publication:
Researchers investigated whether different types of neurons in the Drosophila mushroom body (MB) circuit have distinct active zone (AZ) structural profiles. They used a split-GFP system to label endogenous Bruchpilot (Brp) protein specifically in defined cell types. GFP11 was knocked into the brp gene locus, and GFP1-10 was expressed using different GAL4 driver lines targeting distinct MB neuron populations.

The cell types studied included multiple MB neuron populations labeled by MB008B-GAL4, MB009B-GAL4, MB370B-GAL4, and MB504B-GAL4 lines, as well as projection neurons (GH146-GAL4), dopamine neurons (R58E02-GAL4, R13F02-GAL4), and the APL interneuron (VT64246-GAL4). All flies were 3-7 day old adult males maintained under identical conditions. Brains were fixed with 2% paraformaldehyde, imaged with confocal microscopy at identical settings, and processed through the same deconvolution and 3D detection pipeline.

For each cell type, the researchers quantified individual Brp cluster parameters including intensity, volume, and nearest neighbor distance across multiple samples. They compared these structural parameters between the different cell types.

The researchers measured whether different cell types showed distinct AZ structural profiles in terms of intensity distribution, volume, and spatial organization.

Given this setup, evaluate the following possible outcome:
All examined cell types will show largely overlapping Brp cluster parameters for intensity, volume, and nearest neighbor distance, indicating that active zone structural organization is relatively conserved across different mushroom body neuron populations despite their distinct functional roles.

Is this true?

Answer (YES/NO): NO